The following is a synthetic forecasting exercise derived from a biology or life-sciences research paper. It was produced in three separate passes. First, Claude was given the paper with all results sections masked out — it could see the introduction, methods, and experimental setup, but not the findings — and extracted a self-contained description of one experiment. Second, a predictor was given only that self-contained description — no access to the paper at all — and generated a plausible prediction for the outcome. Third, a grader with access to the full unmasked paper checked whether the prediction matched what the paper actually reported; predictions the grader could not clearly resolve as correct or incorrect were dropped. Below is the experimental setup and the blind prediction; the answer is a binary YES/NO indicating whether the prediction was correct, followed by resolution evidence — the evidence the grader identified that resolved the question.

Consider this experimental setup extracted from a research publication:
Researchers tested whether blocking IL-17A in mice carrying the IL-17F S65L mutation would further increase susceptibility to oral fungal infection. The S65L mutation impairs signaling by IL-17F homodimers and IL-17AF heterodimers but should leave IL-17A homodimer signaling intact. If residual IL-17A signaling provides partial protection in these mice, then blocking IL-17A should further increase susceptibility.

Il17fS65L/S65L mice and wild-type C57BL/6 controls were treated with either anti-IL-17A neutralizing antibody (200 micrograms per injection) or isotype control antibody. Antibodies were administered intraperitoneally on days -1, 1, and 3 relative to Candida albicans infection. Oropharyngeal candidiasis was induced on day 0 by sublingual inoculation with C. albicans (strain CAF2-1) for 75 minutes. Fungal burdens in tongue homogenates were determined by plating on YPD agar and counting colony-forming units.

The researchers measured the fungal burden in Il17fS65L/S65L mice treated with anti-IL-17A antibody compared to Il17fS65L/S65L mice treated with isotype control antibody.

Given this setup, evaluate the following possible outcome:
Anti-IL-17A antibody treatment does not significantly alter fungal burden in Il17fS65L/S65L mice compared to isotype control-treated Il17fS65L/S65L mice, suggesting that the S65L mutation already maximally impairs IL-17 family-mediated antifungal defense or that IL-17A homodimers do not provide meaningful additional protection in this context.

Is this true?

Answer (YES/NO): YES